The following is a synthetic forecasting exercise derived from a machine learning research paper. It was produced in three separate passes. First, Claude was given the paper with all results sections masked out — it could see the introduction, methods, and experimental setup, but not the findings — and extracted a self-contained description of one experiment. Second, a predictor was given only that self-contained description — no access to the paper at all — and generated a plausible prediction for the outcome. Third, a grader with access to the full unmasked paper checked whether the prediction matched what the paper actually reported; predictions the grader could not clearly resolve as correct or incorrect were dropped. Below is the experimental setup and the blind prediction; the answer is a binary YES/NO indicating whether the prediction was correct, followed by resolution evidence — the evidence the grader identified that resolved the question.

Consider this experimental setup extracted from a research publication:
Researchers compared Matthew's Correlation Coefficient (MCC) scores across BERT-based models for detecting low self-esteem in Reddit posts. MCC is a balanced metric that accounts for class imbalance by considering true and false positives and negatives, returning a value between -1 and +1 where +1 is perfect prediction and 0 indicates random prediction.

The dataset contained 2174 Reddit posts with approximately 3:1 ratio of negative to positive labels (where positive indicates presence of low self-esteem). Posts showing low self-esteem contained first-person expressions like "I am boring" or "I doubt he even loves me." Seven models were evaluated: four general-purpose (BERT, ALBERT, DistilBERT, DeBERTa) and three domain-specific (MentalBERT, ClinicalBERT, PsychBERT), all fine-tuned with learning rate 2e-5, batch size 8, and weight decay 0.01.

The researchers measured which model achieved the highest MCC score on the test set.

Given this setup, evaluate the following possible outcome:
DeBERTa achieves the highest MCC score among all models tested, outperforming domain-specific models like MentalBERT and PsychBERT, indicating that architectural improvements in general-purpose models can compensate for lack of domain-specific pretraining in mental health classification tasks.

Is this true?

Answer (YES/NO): NO